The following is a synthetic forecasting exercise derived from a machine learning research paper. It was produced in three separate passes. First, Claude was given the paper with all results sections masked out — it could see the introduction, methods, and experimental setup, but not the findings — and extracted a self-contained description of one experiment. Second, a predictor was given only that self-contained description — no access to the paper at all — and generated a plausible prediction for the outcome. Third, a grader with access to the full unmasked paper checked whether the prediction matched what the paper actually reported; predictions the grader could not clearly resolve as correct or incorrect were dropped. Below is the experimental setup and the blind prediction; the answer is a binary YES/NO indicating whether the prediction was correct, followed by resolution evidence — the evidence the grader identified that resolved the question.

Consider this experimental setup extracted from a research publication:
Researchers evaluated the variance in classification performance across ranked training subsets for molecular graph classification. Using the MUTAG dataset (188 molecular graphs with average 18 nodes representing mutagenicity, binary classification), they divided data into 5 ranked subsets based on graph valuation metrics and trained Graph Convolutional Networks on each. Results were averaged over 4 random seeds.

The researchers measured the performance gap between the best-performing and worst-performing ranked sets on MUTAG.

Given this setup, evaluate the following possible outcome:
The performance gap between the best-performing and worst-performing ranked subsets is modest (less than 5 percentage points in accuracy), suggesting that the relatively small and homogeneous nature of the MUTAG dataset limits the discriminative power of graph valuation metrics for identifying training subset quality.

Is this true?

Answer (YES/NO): YES